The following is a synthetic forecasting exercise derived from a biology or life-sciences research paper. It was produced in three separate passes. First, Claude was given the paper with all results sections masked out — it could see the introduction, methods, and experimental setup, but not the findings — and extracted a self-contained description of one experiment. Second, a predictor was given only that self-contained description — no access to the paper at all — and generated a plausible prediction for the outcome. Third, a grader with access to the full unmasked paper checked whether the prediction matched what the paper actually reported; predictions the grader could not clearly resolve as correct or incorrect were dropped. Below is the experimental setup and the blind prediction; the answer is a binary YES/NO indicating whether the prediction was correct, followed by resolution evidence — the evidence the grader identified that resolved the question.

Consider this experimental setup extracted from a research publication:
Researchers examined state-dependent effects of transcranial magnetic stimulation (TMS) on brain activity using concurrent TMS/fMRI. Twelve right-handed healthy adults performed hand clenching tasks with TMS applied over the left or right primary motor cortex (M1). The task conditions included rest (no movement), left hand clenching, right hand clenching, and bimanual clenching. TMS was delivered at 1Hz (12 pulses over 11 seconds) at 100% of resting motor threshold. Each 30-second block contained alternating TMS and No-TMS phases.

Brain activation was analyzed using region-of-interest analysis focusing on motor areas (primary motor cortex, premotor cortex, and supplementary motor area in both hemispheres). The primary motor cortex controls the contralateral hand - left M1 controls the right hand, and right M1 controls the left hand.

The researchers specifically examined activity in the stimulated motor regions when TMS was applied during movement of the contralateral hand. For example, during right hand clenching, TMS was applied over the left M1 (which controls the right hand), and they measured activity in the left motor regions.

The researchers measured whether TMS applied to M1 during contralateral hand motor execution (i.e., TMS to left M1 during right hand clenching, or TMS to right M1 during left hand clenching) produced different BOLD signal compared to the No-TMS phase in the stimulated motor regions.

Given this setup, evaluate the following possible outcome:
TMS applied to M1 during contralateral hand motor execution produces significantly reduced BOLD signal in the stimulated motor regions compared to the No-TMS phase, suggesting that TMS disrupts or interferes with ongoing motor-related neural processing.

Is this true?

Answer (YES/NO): NO